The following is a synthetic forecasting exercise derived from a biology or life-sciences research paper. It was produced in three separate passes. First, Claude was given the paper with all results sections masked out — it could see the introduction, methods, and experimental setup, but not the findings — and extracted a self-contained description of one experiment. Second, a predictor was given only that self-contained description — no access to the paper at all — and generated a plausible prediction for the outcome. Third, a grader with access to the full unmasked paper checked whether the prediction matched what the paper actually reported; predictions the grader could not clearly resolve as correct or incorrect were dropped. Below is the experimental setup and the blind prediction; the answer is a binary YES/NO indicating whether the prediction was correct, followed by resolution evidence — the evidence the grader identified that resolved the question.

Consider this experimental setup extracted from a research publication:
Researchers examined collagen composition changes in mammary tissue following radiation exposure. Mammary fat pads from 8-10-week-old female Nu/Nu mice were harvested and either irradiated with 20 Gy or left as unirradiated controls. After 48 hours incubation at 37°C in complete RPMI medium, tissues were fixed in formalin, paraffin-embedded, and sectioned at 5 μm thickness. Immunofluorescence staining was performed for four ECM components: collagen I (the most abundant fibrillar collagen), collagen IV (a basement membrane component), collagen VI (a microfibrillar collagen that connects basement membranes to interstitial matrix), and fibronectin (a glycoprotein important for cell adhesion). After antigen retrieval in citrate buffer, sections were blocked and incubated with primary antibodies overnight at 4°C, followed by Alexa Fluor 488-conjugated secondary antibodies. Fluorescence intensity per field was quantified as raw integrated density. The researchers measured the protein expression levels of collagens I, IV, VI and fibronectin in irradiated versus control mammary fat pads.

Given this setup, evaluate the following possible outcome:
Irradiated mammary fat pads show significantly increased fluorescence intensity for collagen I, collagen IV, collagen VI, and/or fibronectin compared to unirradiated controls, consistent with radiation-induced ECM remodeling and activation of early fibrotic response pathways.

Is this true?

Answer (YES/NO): YES